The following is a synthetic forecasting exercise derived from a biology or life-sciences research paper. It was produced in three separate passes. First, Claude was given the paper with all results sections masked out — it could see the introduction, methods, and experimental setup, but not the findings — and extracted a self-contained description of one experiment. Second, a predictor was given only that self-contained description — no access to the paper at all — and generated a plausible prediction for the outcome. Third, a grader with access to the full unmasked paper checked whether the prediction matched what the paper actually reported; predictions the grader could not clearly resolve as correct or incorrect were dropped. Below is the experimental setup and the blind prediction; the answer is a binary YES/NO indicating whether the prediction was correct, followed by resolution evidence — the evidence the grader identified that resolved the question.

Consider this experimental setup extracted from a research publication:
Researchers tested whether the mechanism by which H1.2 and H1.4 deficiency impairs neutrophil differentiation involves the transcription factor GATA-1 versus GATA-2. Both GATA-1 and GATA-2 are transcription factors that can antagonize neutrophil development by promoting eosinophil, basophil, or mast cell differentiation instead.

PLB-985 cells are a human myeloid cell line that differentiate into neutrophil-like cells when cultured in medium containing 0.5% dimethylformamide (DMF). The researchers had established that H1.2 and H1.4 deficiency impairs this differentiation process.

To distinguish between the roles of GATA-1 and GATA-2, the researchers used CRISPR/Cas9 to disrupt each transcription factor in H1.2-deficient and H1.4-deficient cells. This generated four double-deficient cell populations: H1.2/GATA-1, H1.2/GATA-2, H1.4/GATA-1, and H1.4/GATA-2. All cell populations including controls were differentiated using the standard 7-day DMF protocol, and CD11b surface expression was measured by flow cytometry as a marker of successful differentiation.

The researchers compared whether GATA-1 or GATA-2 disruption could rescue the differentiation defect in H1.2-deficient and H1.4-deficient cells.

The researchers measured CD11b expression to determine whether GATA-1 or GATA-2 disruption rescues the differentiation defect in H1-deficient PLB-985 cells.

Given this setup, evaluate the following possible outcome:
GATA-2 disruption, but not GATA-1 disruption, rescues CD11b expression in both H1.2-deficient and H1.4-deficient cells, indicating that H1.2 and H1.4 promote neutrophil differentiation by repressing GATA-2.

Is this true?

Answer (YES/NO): YES